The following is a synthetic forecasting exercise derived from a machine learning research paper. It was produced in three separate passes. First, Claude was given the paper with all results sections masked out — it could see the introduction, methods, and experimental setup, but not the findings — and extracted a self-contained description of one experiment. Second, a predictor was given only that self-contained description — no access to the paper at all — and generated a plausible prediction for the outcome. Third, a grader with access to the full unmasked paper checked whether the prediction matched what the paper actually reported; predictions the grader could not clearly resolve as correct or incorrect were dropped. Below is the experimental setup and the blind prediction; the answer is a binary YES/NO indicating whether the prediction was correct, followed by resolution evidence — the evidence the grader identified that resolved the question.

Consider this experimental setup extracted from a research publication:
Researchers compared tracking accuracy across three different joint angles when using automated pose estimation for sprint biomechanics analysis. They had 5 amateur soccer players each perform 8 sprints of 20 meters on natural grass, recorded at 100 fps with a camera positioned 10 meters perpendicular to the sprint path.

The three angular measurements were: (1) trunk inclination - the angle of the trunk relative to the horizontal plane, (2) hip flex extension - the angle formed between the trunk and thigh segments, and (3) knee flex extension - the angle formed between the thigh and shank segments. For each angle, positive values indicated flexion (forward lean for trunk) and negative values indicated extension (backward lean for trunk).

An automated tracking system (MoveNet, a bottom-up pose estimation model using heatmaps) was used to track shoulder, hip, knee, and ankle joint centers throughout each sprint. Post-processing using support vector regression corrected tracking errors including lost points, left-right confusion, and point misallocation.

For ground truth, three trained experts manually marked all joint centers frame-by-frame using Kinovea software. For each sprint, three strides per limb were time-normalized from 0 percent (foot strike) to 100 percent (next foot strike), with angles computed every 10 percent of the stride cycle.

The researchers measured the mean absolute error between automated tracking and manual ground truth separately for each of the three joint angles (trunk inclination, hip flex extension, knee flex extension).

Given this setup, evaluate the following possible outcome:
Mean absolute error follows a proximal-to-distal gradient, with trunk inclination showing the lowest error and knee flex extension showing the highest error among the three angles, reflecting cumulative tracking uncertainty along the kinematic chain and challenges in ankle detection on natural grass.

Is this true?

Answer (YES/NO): NO